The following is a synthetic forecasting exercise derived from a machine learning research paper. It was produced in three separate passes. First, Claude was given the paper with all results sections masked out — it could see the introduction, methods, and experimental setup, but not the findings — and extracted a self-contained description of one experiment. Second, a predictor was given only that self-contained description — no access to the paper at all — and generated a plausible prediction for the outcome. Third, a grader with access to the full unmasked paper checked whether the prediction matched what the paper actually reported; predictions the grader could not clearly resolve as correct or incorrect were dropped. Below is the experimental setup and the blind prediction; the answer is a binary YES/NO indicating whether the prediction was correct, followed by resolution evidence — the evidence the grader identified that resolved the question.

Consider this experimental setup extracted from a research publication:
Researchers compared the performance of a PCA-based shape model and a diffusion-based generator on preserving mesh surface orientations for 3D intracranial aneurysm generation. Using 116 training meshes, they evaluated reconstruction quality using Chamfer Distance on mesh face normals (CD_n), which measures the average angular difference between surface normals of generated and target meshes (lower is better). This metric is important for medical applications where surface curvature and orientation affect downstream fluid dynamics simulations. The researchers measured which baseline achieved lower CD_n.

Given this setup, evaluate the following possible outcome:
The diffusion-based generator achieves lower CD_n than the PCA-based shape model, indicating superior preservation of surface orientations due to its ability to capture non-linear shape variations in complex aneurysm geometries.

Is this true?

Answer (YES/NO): NO